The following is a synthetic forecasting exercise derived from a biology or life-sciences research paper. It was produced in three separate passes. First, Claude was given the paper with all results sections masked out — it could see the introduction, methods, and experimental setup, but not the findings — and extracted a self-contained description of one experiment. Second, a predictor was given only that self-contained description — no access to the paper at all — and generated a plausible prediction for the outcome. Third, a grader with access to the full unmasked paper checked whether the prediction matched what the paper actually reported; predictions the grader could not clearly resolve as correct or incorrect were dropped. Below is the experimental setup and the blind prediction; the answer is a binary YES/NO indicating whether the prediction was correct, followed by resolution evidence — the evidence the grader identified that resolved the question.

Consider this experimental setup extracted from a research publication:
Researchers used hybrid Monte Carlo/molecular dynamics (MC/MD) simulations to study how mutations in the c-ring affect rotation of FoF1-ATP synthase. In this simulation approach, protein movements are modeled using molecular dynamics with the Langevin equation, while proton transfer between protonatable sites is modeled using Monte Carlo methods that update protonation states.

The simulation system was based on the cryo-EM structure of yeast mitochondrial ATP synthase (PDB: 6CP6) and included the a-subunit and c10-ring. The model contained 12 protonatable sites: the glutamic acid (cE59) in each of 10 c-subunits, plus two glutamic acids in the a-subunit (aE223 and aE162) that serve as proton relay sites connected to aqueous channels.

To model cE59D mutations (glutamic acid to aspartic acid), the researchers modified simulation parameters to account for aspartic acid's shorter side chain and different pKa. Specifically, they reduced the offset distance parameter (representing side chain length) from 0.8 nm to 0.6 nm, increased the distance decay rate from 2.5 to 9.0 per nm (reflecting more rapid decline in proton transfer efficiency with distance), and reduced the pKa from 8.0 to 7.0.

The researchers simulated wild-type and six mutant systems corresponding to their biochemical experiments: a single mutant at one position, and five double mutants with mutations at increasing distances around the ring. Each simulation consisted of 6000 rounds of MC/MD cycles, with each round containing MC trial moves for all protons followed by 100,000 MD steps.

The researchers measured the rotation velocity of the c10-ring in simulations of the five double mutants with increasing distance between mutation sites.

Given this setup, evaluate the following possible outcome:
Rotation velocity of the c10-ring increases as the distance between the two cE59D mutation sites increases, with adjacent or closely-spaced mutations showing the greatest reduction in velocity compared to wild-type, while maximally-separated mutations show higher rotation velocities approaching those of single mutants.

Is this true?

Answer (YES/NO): NO